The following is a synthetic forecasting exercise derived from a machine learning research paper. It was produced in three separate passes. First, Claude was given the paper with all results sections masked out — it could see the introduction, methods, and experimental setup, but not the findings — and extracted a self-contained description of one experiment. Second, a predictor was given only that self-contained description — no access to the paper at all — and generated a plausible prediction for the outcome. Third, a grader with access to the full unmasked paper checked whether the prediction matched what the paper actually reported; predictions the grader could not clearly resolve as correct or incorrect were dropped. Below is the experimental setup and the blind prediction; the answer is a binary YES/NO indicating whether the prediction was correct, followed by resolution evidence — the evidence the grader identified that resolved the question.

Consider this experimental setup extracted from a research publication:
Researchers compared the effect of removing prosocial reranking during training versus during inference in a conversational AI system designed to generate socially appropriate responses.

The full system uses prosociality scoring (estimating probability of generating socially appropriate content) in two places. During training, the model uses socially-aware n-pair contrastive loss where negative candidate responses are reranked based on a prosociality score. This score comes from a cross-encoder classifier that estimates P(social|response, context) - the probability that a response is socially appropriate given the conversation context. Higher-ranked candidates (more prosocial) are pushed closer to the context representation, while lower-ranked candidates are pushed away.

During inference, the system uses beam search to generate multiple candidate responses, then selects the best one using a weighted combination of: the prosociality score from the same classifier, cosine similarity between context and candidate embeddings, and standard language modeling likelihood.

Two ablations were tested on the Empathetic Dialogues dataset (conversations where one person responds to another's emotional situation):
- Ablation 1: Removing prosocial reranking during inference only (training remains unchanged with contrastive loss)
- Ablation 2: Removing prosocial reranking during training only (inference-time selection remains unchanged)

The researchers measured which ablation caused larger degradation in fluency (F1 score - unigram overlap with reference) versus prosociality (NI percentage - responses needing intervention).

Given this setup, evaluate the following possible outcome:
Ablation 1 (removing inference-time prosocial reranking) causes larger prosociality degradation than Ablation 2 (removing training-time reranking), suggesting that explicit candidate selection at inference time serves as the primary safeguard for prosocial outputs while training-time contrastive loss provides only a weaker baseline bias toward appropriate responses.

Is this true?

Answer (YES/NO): NO